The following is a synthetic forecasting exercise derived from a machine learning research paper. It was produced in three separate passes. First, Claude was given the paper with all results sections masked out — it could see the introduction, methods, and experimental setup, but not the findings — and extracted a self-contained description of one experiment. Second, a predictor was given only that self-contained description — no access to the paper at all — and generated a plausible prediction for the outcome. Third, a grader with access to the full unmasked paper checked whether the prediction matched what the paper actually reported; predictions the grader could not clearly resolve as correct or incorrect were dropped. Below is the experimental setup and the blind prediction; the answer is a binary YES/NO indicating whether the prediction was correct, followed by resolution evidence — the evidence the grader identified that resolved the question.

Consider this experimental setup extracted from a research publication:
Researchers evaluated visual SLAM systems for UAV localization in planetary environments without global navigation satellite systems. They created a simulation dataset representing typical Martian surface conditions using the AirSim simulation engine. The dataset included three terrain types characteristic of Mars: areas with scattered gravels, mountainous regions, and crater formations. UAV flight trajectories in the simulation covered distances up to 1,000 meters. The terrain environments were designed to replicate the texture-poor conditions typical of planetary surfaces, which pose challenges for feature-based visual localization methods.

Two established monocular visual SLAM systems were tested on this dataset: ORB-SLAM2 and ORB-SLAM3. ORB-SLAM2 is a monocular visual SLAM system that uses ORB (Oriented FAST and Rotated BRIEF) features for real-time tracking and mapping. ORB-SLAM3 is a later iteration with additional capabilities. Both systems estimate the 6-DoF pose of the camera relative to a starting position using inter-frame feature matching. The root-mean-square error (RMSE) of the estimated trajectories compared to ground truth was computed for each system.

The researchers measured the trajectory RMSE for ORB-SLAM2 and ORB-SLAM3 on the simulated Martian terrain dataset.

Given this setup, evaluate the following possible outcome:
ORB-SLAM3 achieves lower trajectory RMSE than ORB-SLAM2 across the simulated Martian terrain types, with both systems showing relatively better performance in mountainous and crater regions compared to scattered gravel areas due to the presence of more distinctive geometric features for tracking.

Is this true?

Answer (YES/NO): NO